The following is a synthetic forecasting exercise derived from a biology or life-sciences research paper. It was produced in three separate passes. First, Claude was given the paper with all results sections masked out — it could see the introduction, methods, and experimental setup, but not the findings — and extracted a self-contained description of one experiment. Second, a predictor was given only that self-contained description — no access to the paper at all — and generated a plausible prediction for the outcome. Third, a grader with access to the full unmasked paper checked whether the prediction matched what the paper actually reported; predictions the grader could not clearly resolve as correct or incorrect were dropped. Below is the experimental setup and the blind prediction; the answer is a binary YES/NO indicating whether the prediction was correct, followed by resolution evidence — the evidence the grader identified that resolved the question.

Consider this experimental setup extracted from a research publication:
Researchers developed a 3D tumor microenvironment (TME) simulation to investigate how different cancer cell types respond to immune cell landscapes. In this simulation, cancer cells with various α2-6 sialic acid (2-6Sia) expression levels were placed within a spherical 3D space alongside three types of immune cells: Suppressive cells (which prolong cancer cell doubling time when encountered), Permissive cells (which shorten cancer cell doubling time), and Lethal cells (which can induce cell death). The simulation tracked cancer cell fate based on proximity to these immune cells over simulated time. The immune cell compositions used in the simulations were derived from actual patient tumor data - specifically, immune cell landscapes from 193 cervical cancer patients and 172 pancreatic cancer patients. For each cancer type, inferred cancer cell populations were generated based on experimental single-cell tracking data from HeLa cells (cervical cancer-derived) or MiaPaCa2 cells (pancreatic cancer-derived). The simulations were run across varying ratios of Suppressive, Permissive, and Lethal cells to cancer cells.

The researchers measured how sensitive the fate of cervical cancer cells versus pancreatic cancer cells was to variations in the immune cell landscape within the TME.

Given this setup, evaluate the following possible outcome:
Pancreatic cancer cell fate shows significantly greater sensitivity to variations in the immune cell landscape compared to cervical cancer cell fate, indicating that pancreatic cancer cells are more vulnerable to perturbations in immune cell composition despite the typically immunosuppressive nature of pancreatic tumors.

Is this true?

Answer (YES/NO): NO